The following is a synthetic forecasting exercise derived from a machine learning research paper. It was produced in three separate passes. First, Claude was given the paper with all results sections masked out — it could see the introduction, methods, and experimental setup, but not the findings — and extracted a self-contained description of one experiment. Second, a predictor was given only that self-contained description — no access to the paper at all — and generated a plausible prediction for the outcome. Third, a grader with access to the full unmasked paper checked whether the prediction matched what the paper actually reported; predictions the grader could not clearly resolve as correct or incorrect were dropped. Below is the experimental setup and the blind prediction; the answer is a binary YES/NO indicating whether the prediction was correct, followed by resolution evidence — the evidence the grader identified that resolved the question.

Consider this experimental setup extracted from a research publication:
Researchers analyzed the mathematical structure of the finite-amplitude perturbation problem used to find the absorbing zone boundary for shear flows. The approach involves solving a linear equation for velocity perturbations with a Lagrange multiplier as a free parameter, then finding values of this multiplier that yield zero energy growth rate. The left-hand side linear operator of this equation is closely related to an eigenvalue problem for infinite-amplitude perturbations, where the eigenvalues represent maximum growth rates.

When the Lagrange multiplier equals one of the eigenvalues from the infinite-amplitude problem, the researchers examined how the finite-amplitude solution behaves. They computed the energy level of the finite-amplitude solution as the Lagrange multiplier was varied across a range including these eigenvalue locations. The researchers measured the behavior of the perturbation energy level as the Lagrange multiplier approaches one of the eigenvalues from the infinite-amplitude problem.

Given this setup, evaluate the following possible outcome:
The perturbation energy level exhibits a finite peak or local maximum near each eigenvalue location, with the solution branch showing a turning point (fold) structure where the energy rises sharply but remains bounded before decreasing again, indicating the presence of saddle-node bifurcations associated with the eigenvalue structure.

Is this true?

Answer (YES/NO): NO